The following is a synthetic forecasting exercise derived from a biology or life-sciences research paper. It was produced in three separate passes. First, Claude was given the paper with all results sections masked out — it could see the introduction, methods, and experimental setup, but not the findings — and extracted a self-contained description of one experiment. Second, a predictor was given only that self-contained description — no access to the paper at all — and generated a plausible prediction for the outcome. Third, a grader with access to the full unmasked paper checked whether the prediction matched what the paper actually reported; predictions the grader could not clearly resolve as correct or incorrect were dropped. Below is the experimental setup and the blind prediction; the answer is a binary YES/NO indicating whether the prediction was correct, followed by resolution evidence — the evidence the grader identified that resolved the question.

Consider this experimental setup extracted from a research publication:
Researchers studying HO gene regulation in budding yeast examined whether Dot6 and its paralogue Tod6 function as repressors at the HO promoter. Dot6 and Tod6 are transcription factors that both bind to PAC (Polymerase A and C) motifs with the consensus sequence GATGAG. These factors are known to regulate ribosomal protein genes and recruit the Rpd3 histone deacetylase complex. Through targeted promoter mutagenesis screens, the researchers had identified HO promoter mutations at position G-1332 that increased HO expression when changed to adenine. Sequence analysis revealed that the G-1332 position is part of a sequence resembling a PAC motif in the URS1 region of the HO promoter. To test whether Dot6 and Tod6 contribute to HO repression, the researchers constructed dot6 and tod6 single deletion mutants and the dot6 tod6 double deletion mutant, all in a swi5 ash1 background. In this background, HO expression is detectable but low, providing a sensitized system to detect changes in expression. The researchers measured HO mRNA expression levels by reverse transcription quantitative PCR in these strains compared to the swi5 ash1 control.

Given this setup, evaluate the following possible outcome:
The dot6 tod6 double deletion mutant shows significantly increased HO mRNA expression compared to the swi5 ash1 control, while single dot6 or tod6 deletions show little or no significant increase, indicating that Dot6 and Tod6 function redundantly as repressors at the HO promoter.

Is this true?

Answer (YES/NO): NO